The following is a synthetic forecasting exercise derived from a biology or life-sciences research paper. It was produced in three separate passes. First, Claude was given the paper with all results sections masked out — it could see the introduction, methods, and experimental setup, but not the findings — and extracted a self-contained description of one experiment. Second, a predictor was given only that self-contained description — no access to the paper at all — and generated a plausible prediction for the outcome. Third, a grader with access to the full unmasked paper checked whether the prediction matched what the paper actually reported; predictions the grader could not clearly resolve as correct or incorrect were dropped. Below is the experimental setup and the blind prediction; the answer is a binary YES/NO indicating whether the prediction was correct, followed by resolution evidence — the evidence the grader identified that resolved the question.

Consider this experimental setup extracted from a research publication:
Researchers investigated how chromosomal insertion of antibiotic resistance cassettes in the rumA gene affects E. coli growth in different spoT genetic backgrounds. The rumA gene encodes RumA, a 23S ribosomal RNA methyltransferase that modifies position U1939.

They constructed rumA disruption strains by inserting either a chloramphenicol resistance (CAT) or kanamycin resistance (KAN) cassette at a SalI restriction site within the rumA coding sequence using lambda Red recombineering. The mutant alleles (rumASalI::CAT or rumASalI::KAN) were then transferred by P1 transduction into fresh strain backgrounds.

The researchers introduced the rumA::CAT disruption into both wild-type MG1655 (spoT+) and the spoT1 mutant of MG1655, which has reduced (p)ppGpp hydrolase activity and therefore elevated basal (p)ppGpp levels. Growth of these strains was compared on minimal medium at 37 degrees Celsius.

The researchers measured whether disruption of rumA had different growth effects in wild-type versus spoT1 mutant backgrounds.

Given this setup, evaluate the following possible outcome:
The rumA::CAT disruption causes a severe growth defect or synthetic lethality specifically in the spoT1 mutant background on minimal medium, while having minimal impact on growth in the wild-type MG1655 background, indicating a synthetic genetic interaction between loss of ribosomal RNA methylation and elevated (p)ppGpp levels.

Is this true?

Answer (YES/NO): NO